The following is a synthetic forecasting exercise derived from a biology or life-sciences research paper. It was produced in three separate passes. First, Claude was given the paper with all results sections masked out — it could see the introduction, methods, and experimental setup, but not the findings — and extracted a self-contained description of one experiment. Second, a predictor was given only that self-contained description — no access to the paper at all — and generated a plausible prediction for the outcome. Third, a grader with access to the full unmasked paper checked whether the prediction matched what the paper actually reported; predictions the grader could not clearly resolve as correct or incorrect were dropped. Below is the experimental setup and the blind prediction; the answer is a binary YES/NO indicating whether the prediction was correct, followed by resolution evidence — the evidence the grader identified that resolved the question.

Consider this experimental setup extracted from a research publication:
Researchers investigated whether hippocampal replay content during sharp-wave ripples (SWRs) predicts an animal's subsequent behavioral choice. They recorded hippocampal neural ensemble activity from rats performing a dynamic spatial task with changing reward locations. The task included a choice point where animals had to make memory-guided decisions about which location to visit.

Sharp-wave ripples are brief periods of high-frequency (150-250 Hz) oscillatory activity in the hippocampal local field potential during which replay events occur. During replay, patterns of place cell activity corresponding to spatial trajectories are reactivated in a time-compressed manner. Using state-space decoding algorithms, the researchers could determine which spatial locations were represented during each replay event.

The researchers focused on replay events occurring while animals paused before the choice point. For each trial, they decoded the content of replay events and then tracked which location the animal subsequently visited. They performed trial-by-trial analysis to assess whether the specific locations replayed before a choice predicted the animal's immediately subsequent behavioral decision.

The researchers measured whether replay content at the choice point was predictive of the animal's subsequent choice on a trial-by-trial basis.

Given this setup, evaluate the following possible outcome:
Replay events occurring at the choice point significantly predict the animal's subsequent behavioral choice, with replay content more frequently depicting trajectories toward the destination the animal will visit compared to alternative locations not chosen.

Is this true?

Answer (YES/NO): NO